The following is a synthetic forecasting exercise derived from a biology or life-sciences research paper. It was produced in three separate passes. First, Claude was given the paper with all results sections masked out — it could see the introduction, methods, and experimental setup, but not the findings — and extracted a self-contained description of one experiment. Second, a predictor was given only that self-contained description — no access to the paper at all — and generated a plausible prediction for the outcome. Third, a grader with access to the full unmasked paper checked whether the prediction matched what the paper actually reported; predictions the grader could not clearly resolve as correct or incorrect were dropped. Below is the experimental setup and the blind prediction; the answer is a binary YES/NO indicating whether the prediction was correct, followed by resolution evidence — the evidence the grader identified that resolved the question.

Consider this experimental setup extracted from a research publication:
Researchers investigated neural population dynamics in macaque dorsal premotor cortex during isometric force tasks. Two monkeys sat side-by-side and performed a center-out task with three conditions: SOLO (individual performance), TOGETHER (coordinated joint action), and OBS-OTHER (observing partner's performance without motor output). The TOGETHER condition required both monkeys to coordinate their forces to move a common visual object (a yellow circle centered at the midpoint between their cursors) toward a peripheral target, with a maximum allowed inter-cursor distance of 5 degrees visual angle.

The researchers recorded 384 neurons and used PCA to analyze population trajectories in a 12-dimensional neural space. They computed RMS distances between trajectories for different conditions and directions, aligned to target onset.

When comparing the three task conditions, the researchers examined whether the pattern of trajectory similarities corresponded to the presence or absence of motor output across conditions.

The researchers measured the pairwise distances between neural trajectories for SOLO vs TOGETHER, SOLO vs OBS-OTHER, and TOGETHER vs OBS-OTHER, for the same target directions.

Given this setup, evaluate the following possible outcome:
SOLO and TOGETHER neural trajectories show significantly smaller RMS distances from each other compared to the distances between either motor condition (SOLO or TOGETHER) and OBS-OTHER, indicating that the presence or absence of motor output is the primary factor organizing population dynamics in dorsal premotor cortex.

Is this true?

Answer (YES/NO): NO